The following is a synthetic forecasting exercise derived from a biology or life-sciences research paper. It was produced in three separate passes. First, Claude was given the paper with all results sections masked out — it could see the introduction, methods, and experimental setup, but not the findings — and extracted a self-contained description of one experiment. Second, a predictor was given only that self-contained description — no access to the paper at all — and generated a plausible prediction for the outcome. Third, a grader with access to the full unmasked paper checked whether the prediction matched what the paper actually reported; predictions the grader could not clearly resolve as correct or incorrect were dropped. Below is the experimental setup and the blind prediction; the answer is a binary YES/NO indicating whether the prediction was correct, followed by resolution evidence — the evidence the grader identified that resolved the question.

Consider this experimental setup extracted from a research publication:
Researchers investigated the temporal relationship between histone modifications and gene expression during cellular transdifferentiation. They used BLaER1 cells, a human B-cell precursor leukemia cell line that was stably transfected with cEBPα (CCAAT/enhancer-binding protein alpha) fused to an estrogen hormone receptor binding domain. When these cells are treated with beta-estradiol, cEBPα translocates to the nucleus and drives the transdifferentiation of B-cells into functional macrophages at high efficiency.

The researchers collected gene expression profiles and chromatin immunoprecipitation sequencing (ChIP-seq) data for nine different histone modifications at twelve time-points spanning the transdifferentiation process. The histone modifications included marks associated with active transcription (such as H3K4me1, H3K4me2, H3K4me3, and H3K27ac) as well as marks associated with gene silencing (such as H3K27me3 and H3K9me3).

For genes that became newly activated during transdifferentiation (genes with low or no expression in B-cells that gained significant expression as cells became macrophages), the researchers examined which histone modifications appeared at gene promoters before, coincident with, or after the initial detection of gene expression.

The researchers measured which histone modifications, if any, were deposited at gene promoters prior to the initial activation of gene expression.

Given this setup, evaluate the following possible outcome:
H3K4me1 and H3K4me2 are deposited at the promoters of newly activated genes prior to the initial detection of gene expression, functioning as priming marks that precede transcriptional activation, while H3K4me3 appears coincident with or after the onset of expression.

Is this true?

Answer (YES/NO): YES